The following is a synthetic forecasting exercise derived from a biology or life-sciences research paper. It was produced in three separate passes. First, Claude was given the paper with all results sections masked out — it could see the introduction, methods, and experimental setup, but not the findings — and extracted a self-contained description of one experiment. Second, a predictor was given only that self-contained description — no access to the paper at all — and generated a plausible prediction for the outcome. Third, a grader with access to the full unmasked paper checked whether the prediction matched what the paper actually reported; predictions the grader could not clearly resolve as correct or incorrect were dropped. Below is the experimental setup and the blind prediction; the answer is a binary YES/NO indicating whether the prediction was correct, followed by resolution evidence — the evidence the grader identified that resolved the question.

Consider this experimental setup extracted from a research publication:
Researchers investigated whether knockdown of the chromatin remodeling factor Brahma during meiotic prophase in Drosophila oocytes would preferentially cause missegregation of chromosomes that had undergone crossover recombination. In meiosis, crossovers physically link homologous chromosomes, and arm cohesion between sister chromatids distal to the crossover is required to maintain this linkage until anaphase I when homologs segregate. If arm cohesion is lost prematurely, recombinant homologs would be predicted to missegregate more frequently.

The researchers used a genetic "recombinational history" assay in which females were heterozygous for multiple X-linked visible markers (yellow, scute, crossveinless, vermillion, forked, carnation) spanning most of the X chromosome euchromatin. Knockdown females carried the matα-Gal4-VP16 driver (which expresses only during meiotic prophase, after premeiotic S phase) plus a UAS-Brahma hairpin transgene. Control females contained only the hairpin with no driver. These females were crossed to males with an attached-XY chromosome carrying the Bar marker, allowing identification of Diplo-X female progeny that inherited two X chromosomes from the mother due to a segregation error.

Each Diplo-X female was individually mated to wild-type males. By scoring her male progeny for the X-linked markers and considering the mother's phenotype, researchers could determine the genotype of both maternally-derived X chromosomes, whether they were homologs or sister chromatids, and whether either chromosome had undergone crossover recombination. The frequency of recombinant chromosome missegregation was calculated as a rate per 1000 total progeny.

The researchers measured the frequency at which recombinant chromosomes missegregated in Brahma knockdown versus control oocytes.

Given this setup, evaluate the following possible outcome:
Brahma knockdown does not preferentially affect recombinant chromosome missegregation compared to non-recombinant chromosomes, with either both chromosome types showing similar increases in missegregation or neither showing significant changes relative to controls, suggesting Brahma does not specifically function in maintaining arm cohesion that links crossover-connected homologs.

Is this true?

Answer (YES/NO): NO